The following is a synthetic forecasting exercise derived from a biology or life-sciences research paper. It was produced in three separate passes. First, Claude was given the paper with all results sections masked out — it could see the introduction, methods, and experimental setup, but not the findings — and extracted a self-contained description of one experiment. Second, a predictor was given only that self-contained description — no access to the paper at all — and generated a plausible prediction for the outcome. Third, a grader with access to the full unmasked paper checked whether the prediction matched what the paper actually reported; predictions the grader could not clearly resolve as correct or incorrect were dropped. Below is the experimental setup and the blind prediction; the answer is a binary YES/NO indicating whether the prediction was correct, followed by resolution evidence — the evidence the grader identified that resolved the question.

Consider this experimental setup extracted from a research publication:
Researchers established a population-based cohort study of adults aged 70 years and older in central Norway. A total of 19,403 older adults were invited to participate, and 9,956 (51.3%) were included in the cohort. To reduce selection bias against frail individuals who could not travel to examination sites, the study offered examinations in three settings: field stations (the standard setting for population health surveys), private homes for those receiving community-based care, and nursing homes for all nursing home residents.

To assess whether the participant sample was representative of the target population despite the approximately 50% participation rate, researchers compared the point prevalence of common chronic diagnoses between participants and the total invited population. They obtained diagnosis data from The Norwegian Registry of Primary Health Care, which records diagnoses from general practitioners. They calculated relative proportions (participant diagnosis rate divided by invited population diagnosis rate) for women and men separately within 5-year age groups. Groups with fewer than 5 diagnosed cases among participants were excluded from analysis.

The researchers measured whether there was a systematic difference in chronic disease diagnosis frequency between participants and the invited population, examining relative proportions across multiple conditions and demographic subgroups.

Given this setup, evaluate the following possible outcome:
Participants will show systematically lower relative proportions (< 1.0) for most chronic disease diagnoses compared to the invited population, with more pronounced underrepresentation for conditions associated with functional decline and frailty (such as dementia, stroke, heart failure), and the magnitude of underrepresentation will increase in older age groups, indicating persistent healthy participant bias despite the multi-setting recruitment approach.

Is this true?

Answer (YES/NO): NO